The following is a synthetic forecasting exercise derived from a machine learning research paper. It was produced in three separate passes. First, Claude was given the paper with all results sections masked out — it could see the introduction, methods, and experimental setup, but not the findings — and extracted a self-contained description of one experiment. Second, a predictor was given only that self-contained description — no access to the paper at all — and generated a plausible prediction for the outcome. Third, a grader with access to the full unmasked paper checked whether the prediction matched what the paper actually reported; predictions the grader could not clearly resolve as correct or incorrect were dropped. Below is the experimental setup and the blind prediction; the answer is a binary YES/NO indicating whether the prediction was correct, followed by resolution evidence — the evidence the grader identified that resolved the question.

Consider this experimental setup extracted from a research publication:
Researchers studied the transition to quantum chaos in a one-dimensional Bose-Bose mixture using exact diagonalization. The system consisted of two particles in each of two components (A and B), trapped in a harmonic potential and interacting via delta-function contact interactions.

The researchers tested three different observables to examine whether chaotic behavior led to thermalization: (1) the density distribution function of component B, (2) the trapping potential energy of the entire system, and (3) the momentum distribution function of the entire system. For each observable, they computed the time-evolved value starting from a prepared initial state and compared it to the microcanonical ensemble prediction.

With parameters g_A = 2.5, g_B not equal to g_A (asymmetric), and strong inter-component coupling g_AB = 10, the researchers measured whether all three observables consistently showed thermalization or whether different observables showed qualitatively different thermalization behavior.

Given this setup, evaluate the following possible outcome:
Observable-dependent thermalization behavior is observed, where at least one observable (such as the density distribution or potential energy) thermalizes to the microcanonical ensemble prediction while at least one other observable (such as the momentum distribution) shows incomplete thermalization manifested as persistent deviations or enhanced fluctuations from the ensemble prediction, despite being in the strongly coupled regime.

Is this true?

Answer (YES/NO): NO